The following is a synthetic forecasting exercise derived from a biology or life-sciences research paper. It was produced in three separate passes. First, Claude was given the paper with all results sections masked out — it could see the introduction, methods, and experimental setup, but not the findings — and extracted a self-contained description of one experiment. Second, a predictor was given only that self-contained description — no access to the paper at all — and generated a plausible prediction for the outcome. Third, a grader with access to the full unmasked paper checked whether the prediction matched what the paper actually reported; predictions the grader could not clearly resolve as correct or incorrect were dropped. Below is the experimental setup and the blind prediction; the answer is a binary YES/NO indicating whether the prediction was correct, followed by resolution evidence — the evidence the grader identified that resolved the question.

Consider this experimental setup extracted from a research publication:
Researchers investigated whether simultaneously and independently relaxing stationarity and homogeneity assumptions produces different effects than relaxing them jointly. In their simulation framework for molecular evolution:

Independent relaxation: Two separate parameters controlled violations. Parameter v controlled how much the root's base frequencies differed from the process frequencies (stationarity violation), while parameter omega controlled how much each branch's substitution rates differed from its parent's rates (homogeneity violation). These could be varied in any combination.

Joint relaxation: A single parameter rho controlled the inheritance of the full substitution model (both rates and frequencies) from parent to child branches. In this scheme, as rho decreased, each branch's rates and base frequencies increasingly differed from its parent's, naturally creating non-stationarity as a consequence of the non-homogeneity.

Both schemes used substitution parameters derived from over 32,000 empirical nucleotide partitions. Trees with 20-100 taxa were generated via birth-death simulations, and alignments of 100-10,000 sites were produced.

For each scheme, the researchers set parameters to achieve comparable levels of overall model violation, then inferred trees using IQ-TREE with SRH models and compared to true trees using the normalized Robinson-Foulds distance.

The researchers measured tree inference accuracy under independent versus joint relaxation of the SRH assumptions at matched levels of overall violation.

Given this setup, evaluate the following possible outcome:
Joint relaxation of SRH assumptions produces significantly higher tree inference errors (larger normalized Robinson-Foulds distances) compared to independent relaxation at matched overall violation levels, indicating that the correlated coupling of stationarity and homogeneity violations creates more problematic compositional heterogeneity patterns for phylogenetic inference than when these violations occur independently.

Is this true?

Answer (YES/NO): NO